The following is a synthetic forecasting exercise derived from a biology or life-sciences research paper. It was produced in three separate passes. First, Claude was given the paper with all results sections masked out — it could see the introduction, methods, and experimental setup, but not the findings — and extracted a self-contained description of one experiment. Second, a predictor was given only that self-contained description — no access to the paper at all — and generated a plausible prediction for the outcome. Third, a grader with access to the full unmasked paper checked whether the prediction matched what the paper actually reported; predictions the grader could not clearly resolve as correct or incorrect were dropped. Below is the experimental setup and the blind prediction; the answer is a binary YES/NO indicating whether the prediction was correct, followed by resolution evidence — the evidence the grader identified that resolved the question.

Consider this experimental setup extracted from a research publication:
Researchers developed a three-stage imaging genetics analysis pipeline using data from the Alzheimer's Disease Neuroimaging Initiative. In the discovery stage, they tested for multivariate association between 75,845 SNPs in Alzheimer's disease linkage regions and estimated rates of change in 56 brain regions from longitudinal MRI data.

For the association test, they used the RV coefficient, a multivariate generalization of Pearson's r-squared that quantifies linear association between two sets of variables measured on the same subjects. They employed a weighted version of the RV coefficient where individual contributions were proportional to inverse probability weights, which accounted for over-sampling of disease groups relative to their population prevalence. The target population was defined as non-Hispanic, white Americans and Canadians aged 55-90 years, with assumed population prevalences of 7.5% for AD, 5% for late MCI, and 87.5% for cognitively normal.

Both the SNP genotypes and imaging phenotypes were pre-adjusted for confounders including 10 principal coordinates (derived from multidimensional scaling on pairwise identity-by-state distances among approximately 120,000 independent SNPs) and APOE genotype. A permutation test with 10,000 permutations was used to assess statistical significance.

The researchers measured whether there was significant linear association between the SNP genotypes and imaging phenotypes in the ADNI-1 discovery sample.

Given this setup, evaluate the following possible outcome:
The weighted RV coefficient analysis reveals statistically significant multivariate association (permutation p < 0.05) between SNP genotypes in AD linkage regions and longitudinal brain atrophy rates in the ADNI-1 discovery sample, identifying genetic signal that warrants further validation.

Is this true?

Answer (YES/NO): YES